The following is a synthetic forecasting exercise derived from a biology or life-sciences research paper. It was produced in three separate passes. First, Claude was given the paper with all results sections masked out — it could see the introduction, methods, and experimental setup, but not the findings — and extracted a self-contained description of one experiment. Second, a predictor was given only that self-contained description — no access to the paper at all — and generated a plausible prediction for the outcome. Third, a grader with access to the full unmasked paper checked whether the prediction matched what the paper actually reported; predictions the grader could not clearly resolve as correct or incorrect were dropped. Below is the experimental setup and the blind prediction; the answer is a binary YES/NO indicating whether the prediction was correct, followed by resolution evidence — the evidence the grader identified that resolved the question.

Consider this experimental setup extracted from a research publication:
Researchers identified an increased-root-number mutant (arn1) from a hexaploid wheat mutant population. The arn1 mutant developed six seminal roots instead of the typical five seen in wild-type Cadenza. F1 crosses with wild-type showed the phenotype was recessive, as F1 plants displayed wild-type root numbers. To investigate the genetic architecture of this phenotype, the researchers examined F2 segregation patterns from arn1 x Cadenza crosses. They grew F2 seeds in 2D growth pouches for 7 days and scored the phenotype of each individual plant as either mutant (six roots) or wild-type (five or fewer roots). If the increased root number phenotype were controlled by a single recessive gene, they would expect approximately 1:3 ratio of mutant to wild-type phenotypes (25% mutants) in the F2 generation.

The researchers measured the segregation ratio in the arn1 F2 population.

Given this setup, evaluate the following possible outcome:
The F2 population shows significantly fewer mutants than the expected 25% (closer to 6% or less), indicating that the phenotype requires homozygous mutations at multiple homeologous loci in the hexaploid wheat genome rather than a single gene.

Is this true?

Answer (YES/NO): YES